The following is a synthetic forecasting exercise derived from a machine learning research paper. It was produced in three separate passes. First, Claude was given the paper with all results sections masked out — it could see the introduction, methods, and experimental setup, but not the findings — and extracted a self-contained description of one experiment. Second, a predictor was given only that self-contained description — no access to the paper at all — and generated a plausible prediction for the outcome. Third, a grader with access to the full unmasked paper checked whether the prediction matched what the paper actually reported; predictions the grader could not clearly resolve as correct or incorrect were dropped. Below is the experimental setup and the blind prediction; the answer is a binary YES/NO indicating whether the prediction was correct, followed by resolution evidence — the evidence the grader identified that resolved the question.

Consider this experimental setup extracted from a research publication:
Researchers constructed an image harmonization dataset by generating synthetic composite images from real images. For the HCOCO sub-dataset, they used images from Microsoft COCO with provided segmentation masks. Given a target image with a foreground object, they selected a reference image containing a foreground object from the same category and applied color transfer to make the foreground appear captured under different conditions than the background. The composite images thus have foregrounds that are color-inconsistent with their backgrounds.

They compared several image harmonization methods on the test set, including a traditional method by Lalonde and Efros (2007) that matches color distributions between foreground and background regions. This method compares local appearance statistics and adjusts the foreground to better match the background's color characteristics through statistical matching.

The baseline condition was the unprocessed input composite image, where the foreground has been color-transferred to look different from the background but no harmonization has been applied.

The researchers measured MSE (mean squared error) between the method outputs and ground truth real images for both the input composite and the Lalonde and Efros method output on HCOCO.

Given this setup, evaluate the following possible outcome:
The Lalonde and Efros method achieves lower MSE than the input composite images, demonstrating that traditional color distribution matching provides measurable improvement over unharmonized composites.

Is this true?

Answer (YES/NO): NO